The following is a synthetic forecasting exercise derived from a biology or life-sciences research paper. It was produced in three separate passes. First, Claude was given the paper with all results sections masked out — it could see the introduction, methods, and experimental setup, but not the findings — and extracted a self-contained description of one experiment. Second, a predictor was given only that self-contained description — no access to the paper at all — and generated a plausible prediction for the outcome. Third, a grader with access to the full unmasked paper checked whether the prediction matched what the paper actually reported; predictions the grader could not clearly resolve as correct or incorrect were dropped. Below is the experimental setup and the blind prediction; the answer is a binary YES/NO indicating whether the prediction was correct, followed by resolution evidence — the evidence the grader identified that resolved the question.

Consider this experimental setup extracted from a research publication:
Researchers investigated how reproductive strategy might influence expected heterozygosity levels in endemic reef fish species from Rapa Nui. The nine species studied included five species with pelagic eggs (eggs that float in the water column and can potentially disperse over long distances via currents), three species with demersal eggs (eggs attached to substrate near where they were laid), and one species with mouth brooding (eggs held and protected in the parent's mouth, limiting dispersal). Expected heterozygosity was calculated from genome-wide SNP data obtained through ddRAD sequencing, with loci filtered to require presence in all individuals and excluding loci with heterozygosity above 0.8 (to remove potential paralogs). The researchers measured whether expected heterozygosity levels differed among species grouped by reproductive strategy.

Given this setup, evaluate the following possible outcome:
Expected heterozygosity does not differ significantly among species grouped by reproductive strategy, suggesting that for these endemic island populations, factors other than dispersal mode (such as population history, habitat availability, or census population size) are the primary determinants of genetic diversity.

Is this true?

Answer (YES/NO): YES